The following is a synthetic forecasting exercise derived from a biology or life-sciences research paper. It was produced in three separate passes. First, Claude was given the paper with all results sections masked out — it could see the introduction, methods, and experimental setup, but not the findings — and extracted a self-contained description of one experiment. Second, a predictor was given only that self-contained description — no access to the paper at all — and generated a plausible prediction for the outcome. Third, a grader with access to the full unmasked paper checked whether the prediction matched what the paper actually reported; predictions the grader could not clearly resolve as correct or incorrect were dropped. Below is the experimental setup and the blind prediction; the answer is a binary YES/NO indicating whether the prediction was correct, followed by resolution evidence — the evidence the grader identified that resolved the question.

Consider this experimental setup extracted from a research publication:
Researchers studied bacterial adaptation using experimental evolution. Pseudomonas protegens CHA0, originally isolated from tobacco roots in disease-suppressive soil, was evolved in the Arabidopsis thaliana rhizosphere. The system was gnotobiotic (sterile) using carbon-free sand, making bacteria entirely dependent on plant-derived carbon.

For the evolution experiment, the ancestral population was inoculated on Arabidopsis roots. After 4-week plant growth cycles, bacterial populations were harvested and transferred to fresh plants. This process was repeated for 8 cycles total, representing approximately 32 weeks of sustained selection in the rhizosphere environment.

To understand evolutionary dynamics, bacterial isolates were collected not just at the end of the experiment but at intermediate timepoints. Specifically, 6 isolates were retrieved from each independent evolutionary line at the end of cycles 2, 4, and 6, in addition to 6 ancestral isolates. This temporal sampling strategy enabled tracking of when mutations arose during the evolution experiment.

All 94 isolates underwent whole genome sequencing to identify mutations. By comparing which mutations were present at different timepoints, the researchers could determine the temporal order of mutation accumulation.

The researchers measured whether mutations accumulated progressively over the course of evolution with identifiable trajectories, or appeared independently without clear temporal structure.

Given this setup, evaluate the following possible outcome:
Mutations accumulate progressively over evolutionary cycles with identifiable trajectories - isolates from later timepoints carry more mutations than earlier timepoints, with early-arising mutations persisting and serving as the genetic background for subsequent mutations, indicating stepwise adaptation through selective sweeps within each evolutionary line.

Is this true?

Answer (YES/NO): YES